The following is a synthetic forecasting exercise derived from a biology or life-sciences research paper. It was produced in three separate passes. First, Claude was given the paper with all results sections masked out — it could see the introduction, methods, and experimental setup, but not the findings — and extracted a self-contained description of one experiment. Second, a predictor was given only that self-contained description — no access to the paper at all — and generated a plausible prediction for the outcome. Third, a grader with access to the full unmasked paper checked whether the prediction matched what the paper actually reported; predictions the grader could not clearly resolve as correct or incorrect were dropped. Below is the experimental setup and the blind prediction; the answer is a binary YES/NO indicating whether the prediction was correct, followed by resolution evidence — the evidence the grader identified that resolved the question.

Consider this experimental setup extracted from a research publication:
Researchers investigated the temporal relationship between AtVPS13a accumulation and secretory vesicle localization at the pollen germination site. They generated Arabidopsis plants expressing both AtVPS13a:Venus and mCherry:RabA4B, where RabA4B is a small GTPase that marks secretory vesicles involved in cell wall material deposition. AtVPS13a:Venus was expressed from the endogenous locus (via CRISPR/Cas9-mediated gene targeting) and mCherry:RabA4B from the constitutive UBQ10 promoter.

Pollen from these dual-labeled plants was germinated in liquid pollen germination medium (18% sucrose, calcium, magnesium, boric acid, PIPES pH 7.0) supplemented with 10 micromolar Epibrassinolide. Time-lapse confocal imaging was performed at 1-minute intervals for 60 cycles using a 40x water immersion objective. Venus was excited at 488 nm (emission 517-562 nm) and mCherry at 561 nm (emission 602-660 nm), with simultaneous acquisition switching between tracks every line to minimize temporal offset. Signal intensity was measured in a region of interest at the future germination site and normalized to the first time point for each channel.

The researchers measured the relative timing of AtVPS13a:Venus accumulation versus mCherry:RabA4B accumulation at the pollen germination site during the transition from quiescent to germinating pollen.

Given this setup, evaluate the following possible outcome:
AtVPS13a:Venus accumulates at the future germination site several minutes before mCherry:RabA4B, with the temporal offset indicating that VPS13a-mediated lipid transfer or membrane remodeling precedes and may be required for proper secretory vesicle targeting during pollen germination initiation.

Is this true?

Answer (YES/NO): NO